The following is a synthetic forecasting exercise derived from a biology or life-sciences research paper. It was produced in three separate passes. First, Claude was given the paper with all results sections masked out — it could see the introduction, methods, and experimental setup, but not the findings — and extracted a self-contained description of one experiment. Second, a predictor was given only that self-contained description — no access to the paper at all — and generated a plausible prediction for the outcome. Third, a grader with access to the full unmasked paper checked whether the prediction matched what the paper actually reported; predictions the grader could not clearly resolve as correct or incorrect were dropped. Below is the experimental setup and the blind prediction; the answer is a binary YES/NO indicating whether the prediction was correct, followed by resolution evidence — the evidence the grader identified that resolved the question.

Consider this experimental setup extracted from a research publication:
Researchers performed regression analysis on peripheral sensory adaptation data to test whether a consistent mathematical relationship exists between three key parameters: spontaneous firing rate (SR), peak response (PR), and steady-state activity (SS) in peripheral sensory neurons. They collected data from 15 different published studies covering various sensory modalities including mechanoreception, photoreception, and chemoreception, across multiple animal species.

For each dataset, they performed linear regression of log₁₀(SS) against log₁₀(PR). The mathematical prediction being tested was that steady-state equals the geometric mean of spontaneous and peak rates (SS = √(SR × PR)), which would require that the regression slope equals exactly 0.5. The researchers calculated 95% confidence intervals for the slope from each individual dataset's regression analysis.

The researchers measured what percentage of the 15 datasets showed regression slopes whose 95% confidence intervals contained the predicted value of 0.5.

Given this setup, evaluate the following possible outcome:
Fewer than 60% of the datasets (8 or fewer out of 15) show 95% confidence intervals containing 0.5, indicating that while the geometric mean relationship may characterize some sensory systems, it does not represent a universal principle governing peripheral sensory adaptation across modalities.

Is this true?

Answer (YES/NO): YES